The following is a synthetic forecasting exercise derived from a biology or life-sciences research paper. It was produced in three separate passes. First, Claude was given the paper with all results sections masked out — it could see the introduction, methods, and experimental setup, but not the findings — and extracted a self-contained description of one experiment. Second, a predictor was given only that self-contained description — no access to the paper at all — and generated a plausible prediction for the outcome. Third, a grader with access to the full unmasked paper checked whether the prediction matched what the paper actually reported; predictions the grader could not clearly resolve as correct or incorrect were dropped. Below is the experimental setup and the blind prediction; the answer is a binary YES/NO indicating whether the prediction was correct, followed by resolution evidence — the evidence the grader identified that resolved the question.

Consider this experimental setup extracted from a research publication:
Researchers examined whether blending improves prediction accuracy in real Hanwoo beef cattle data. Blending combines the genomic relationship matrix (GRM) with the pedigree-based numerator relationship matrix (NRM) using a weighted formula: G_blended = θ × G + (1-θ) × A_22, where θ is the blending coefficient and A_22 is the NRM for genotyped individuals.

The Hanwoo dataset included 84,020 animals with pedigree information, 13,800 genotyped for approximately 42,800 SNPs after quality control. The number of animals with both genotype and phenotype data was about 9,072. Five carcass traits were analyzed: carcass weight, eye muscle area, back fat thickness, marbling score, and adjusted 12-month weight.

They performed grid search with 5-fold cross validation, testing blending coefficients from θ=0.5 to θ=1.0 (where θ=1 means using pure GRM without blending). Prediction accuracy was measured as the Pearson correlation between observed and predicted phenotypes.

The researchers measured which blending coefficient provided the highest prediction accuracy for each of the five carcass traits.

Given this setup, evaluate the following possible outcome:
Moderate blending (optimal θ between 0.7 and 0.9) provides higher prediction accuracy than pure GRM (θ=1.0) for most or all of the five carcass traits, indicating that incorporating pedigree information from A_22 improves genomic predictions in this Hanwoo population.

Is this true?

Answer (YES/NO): NO